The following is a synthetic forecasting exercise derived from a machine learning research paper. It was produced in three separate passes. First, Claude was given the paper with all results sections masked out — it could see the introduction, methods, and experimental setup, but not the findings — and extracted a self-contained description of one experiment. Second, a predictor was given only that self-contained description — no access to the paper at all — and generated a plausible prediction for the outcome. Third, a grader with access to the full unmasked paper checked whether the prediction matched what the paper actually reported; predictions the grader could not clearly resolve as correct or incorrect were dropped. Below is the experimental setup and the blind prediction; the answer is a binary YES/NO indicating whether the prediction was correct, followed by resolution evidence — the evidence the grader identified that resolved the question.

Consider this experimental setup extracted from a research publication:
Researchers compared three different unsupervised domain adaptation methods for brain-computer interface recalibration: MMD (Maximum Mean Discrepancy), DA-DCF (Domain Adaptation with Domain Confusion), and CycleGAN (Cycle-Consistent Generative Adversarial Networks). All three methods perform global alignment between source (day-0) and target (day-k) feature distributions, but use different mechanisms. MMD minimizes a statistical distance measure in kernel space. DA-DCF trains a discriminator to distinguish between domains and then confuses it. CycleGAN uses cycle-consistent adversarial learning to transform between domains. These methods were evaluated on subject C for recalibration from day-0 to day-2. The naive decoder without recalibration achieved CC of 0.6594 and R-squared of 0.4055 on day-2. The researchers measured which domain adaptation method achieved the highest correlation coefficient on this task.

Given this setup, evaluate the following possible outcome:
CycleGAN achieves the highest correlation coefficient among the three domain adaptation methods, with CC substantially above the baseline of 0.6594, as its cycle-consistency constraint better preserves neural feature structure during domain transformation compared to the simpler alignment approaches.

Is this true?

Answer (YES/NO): YES